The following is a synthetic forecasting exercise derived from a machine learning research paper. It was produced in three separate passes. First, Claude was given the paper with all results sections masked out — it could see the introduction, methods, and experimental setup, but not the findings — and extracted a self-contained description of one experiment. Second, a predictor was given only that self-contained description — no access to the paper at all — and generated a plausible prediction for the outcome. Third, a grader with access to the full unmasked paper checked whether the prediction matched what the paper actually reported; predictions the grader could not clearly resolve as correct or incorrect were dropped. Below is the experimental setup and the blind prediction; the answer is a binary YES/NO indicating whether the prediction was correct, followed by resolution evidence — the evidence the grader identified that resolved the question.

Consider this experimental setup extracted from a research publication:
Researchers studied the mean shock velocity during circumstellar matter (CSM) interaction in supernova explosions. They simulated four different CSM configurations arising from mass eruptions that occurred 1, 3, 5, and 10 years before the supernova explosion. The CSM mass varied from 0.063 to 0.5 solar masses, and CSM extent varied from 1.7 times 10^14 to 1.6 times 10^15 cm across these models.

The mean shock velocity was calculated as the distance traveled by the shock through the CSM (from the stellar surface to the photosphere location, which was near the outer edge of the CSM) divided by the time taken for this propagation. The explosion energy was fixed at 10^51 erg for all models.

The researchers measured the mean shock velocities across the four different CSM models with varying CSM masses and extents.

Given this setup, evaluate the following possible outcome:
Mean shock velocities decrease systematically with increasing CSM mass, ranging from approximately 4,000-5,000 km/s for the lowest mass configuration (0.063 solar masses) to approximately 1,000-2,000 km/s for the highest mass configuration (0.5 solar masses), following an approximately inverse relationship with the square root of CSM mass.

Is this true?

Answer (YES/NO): NO